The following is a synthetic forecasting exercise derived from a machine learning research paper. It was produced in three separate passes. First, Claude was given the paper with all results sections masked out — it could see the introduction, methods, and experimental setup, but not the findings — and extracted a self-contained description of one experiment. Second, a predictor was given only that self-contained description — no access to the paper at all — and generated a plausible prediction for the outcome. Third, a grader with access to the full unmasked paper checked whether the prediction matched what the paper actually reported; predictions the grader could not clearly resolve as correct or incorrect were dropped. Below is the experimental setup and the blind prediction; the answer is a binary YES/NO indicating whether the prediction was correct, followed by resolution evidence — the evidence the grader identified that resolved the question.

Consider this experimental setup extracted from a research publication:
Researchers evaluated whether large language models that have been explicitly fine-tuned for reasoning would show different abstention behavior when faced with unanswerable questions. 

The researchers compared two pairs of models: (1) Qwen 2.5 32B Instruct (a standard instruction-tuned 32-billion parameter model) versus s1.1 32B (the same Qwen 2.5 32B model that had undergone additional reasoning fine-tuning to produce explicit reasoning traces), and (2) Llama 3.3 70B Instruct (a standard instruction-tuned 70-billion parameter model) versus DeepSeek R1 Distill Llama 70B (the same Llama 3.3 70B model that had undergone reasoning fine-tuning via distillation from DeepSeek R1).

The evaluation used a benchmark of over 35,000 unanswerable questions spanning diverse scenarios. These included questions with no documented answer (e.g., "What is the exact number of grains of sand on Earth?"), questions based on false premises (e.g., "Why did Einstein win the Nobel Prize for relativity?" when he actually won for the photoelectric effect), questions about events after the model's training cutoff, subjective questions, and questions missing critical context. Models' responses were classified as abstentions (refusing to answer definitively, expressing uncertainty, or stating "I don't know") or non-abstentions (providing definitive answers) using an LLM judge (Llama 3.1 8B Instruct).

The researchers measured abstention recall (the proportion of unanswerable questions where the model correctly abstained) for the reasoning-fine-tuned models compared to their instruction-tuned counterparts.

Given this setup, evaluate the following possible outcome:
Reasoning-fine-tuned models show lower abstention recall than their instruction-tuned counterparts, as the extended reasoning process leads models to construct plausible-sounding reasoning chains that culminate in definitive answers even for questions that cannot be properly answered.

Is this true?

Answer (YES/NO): YES